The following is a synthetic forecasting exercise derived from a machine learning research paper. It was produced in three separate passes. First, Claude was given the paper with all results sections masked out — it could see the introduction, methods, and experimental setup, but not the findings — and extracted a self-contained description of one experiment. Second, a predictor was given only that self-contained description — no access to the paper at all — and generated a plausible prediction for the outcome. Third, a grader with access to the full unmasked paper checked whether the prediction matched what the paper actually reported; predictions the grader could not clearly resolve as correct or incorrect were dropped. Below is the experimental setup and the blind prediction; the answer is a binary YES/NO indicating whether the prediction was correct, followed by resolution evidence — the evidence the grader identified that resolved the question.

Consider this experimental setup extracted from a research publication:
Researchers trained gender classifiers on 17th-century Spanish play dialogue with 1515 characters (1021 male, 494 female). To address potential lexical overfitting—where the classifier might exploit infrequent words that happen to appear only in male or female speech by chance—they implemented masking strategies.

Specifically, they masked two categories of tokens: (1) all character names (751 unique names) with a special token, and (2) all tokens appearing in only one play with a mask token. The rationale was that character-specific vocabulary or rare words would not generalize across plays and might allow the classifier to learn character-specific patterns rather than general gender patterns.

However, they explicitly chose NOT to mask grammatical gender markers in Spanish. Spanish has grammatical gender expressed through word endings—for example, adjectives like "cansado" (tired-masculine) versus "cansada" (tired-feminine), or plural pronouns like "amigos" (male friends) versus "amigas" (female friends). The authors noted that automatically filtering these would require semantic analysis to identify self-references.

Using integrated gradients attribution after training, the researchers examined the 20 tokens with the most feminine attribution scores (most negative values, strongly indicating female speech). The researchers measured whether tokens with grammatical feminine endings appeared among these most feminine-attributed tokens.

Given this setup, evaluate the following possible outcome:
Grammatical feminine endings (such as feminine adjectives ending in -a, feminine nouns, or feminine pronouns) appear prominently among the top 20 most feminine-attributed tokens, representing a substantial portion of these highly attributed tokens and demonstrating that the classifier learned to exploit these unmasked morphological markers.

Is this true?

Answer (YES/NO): YES